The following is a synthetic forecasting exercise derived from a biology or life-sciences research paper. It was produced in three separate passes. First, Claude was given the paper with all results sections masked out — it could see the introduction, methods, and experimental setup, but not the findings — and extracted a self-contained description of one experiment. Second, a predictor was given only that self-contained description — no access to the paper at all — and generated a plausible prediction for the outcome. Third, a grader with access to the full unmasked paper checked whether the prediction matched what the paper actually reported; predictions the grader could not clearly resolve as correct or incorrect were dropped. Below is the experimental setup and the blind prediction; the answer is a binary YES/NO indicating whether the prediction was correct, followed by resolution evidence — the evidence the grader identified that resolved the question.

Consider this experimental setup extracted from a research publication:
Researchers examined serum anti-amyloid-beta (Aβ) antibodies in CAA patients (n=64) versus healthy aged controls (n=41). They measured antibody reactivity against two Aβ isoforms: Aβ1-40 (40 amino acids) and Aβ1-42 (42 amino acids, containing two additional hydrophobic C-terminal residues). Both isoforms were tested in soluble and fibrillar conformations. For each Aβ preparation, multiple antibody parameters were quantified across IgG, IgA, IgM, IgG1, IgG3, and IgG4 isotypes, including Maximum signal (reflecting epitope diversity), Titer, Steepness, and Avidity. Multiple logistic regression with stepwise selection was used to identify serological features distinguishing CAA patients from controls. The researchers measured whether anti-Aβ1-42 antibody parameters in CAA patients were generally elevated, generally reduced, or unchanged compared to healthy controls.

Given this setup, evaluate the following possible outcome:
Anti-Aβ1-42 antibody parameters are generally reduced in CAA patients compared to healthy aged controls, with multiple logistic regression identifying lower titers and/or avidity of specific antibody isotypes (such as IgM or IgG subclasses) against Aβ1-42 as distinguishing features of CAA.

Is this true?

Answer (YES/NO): YES